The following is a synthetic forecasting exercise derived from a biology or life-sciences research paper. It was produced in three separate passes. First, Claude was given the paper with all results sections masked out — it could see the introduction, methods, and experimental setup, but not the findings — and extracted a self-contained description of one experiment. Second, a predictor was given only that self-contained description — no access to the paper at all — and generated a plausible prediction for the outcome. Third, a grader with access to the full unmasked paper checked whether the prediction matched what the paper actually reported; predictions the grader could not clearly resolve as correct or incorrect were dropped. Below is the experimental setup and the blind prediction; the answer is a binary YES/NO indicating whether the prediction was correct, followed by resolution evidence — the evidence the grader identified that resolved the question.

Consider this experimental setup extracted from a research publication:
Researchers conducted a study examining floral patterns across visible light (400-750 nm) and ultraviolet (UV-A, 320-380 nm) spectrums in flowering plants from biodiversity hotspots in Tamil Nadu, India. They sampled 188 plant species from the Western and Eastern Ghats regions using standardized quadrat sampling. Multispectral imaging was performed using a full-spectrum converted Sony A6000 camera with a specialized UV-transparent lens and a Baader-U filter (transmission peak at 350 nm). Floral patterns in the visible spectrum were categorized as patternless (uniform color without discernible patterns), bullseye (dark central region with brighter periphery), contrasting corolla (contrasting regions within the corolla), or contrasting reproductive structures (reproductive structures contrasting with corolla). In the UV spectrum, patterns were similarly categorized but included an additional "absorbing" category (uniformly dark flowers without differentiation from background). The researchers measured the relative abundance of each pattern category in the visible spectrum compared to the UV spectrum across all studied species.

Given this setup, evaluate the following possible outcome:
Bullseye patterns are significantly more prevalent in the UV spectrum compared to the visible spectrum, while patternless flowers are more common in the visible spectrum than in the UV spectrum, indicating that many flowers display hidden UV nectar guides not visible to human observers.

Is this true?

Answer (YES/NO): YES